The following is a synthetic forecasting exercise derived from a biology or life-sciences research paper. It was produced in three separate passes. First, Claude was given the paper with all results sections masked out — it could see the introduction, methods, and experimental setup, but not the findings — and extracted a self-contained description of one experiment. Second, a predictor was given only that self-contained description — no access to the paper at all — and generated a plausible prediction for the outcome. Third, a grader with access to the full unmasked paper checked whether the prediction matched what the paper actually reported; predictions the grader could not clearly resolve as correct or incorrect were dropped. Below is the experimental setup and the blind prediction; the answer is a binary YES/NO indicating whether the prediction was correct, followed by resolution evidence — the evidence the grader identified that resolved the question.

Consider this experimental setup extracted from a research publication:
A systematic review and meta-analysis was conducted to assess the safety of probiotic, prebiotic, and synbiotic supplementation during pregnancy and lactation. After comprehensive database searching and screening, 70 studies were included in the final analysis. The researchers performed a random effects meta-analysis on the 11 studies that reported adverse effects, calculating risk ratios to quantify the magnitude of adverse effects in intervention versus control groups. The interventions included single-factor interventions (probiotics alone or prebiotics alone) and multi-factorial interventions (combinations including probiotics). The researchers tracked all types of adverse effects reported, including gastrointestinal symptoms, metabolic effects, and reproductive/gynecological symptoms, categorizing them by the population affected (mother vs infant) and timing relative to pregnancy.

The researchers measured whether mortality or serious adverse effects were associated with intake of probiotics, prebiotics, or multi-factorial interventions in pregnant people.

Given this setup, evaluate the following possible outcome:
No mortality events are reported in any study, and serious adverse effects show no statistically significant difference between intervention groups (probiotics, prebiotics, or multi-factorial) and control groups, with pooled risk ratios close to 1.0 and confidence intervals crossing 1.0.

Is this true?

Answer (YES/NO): NO